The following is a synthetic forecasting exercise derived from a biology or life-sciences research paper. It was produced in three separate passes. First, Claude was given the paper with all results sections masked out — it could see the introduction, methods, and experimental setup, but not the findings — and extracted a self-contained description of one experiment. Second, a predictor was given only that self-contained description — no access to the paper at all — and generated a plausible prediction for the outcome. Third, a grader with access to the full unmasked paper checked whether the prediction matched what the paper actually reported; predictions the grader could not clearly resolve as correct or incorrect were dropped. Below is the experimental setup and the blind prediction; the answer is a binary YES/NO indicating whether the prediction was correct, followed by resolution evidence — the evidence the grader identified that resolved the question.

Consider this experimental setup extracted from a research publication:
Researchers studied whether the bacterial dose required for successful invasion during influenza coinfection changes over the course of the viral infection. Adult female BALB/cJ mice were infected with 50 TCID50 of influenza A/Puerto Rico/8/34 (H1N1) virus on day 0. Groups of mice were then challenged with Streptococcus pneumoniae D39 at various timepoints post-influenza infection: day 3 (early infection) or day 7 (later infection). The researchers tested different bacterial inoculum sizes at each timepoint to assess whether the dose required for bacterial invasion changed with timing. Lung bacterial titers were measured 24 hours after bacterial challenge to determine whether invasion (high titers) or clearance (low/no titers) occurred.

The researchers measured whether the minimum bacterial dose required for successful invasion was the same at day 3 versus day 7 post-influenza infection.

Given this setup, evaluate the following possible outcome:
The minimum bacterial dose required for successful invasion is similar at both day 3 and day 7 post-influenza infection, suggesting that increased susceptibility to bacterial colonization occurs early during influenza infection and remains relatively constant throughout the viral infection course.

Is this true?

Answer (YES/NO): NO